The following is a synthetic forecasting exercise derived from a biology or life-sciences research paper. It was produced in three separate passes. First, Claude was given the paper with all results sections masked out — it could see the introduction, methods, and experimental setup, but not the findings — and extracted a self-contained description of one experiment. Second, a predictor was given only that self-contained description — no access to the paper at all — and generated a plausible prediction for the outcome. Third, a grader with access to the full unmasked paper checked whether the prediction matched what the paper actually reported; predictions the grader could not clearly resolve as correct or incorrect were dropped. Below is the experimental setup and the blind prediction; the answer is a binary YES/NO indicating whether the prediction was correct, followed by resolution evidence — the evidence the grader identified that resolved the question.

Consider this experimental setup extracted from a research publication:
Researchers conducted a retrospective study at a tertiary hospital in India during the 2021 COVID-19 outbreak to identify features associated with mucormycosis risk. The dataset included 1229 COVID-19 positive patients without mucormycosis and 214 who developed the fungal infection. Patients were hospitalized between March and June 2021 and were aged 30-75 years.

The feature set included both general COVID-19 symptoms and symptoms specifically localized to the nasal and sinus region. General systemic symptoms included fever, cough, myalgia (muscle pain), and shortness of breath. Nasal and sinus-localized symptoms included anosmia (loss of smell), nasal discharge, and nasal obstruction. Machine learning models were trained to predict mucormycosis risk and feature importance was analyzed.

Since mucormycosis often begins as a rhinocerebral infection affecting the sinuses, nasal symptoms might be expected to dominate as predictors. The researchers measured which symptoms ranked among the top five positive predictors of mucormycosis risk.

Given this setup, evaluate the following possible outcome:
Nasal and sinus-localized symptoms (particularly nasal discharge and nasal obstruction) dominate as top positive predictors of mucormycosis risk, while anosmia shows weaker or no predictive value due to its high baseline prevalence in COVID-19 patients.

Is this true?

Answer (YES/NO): NO